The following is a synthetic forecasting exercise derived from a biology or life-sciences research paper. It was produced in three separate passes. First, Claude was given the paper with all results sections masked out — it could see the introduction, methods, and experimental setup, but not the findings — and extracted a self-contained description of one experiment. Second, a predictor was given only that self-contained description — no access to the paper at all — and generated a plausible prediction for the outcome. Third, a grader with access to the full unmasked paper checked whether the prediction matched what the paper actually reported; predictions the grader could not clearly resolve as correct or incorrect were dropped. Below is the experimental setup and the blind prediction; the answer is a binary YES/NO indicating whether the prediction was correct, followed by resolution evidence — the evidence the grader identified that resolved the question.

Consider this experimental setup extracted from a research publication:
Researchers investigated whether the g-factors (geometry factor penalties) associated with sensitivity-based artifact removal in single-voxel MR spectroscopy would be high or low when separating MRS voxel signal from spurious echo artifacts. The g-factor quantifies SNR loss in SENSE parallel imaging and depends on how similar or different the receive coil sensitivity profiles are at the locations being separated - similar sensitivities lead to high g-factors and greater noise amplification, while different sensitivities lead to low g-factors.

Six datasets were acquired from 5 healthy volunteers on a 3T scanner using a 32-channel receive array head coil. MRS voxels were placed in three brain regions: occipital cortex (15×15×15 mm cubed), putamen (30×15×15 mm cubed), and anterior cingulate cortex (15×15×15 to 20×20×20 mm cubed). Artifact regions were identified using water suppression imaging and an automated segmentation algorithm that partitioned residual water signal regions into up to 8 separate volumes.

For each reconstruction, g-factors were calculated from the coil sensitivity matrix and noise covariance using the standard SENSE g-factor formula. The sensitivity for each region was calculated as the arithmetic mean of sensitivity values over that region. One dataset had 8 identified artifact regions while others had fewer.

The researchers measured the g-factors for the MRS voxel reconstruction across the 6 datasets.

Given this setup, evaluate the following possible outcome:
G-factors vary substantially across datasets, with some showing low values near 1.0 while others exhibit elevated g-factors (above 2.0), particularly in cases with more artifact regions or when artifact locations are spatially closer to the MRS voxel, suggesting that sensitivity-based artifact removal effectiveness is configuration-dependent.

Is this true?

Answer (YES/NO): YES